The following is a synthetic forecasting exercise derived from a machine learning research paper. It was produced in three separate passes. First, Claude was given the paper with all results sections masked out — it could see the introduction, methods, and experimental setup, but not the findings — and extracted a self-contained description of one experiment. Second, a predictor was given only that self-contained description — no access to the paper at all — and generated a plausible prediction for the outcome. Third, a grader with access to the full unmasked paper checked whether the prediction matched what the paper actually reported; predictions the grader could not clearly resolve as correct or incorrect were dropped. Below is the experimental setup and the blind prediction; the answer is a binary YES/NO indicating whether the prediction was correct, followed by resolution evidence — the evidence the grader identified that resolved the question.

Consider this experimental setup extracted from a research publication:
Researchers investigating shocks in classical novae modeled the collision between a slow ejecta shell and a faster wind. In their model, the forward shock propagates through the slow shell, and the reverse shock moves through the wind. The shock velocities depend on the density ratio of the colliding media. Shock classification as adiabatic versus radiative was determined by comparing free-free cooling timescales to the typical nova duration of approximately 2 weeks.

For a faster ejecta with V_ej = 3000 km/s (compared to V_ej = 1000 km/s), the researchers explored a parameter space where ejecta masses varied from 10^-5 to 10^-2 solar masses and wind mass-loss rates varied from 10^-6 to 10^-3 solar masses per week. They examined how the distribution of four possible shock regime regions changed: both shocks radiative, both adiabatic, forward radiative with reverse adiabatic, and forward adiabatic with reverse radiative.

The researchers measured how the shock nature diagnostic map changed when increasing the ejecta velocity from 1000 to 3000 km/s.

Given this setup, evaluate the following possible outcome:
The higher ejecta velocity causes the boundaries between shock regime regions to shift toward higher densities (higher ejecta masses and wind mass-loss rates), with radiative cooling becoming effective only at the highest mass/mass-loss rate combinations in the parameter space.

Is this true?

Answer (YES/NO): YES